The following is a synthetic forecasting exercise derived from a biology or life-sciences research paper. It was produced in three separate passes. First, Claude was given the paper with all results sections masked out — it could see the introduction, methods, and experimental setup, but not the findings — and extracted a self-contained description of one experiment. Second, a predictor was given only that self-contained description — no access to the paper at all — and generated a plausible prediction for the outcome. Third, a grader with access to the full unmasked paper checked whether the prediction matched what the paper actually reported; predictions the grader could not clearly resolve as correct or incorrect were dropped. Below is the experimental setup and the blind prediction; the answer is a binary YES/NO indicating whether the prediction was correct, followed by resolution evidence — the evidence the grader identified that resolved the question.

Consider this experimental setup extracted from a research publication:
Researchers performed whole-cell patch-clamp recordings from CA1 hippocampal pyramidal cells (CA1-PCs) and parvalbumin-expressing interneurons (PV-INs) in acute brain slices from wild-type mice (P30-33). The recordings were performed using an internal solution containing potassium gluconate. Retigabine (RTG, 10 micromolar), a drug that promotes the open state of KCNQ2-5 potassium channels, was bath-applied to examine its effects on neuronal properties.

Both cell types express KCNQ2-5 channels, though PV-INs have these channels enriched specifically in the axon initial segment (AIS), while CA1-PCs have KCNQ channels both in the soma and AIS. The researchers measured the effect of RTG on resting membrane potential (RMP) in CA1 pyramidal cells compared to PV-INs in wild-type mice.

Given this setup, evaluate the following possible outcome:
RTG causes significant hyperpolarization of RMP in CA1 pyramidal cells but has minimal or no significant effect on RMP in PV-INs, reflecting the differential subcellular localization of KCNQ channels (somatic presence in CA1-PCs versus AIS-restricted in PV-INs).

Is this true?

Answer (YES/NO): NO